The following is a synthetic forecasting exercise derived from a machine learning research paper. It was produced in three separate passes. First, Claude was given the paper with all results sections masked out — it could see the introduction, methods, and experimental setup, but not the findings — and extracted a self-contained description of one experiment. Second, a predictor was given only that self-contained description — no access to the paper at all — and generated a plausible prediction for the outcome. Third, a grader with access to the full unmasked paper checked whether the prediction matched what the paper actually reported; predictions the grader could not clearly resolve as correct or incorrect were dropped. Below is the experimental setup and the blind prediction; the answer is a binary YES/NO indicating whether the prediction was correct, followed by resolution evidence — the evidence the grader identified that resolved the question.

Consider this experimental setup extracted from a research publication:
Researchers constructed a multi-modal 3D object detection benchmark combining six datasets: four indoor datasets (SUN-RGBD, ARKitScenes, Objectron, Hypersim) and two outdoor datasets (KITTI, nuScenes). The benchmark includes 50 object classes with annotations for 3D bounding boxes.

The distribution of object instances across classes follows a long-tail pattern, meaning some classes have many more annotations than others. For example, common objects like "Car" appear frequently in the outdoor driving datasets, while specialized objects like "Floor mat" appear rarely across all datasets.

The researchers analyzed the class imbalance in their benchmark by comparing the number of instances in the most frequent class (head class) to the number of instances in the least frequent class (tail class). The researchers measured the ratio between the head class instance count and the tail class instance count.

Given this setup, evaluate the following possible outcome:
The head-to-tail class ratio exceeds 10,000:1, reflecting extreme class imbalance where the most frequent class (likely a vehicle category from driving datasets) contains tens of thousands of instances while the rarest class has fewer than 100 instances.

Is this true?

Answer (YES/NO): NO